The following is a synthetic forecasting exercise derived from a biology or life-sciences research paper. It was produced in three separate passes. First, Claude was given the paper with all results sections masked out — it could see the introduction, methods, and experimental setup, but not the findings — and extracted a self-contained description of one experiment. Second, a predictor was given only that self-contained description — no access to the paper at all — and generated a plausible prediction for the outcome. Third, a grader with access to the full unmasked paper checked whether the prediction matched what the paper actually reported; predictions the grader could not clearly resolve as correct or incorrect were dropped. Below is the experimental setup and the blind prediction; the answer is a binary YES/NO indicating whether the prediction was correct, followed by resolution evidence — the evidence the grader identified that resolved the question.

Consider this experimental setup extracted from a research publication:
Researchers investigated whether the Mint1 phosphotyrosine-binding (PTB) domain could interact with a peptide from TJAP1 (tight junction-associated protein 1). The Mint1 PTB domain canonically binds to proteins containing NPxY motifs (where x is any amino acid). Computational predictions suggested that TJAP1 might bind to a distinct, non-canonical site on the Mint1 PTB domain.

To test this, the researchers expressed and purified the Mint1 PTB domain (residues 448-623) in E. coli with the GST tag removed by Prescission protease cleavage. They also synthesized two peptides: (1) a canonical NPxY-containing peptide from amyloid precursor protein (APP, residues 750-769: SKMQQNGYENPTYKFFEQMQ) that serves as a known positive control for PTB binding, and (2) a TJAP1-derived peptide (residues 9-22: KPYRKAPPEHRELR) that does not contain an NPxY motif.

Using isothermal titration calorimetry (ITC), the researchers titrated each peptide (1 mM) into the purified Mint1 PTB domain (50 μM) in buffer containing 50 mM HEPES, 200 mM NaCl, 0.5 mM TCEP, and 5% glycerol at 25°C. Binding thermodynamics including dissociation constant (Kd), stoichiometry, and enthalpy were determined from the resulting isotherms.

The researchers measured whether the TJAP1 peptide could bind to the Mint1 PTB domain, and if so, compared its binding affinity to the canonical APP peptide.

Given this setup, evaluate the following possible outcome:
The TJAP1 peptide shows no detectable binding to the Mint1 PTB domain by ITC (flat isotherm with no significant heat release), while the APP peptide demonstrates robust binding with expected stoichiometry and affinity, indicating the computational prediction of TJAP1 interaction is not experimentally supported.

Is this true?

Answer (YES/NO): NO